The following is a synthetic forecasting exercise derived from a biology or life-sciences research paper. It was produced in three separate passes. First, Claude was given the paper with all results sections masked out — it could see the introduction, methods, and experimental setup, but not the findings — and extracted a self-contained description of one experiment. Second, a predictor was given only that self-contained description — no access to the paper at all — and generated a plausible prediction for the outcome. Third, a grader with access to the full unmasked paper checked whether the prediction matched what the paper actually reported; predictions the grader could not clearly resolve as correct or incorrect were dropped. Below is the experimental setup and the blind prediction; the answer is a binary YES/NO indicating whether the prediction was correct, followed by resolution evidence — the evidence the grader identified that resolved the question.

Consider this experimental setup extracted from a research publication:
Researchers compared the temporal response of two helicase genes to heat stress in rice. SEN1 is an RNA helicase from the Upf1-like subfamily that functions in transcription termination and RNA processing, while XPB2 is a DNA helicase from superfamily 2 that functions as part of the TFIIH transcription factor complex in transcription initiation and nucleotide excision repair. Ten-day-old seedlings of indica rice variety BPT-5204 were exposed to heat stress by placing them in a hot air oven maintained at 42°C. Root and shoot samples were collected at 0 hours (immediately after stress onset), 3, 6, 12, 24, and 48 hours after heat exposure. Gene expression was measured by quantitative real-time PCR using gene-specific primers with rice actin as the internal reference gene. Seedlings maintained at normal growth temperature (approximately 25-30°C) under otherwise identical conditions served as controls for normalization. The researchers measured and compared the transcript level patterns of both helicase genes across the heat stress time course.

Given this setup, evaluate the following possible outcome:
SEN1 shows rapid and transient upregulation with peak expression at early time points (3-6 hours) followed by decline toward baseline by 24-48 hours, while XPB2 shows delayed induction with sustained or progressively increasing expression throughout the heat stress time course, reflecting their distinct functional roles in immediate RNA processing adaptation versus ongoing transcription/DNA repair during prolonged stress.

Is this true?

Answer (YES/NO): NO